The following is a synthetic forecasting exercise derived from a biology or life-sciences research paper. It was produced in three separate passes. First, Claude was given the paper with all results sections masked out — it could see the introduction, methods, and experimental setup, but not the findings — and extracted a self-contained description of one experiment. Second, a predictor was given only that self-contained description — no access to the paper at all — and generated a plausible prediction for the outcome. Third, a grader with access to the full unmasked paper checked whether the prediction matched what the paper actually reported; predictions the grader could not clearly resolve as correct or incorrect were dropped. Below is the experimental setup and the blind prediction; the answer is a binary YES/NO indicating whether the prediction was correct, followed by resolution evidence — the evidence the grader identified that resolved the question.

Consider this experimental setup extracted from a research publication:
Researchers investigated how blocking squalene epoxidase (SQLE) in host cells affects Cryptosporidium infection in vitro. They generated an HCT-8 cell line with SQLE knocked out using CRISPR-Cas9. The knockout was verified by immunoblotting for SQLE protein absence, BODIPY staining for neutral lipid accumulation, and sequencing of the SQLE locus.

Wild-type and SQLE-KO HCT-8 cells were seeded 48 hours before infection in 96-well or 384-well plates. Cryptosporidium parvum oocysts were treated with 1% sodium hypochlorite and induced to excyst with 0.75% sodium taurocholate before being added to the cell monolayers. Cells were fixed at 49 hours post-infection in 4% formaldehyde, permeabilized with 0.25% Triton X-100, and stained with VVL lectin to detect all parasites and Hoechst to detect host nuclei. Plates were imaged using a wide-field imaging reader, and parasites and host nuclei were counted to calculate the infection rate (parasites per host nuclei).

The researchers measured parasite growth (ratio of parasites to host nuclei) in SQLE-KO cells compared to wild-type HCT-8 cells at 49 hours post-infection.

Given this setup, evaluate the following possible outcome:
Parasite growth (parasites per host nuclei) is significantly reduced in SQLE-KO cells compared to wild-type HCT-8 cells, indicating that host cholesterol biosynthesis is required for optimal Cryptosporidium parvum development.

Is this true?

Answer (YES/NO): NO